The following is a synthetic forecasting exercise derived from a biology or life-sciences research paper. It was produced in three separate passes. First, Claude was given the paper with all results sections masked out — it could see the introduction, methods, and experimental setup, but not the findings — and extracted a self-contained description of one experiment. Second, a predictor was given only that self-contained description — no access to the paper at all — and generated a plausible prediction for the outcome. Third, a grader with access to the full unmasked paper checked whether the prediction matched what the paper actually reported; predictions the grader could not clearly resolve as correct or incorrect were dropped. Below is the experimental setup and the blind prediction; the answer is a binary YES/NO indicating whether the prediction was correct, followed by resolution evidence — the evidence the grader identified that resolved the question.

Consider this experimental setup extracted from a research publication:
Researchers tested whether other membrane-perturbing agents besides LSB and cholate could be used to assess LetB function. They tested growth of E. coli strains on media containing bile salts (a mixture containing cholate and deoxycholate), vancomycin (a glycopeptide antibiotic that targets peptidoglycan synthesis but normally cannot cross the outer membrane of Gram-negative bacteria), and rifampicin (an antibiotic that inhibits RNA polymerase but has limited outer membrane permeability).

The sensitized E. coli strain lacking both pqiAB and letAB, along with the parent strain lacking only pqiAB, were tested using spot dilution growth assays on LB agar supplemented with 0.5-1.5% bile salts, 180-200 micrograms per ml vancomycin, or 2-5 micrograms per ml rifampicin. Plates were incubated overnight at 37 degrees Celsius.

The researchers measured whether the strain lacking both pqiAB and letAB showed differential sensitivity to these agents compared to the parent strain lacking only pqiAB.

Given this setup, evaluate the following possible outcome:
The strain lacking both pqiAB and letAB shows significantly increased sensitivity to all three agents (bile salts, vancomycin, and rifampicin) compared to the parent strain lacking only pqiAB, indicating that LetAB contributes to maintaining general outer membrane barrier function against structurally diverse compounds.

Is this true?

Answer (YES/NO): NO